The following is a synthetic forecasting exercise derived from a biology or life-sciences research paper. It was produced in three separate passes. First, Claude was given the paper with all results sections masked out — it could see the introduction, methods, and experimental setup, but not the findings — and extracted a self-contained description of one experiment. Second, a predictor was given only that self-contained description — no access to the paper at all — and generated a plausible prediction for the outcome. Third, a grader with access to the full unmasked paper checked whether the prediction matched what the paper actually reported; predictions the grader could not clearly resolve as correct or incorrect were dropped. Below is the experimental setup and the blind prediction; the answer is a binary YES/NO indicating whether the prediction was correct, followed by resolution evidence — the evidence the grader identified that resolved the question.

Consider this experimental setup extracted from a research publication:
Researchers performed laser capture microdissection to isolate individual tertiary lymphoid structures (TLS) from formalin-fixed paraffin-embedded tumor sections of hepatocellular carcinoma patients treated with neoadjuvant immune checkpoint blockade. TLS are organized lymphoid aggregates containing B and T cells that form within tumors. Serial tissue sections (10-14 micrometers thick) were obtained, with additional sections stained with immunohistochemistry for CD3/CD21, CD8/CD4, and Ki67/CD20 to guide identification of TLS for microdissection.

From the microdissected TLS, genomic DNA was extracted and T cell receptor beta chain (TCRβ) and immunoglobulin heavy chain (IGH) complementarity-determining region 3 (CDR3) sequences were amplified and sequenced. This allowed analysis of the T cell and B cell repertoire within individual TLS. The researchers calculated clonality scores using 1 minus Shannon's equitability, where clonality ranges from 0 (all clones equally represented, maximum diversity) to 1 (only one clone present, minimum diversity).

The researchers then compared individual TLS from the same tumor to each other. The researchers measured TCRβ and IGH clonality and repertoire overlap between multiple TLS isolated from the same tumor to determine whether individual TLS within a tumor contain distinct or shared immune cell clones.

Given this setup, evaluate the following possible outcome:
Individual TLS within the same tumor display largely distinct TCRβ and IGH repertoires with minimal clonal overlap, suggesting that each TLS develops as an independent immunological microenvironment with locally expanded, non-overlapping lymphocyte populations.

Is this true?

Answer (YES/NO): NO